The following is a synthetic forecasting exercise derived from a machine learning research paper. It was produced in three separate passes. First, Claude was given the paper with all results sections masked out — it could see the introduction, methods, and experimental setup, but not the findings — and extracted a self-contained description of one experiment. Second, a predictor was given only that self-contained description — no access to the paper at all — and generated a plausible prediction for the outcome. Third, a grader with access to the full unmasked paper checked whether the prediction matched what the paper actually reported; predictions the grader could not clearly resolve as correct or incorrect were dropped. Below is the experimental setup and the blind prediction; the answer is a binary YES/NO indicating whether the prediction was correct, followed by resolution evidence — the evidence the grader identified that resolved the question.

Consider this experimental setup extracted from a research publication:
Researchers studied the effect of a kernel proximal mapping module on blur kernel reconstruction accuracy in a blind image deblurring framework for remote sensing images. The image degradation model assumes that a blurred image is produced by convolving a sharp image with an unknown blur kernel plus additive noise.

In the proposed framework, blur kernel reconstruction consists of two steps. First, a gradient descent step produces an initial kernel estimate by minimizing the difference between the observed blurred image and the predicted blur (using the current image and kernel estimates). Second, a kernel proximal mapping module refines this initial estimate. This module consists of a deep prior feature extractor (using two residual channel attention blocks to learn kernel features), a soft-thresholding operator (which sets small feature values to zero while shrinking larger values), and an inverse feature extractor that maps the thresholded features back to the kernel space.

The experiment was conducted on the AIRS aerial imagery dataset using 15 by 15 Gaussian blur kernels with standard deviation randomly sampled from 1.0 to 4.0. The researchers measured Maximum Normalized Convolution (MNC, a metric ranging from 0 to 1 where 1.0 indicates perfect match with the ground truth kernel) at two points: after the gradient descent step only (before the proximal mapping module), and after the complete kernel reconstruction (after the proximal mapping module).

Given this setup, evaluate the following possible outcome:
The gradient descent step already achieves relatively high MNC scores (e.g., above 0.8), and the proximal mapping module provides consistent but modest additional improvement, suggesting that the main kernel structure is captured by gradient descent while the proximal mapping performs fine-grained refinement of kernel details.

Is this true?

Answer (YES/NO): NO